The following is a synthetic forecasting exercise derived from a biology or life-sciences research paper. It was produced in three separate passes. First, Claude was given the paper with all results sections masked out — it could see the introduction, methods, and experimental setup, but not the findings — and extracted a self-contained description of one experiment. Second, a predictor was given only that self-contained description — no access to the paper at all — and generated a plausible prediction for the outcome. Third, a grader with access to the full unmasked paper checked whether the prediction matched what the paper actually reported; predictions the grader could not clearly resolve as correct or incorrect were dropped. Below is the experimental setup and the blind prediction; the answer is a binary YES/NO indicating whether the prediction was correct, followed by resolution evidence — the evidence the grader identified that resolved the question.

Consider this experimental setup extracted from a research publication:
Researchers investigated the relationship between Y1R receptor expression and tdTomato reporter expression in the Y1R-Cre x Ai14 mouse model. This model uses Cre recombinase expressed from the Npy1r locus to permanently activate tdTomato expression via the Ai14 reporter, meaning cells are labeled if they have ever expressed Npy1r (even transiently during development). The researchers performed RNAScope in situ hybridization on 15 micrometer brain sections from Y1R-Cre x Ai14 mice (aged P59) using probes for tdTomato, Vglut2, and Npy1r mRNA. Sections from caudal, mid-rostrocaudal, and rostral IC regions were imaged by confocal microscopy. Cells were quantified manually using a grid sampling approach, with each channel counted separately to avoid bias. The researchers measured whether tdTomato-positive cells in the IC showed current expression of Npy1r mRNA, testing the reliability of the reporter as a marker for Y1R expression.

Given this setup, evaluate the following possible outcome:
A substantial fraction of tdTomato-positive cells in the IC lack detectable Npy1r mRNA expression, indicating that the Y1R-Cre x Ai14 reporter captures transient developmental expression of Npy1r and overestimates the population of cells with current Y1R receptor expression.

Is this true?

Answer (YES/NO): NO